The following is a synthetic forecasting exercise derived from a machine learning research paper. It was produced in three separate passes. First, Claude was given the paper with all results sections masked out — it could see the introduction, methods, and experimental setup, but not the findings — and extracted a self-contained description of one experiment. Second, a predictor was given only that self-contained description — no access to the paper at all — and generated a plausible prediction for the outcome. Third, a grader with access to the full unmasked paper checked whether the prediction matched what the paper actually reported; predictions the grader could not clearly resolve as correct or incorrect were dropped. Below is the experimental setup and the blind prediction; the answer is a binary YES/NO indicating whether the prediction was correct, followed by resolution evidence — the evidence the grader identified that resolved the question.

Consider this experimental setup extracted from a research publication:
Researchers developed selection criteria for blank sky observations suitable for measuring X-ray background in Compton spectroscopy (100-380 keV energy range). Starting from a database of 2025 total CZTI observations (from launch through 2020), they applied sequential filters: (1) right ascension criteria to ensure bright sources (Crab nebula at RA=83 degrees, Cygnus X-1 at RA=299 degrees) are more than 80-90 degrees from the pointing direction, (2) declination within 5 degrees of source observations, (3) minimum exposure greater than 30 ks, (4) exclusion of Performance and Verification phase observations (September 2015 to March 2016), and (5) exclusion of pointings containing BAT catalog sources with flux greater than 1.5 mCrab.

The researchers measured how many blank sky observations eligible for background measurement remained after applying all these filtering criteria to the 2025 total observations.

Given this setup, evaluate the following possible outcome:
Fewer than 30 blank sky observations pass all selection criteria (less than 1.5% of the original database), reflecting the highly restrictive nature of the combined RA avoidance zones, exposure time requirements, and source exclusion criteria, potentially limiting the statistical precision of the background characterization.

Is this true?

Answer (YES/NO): YES